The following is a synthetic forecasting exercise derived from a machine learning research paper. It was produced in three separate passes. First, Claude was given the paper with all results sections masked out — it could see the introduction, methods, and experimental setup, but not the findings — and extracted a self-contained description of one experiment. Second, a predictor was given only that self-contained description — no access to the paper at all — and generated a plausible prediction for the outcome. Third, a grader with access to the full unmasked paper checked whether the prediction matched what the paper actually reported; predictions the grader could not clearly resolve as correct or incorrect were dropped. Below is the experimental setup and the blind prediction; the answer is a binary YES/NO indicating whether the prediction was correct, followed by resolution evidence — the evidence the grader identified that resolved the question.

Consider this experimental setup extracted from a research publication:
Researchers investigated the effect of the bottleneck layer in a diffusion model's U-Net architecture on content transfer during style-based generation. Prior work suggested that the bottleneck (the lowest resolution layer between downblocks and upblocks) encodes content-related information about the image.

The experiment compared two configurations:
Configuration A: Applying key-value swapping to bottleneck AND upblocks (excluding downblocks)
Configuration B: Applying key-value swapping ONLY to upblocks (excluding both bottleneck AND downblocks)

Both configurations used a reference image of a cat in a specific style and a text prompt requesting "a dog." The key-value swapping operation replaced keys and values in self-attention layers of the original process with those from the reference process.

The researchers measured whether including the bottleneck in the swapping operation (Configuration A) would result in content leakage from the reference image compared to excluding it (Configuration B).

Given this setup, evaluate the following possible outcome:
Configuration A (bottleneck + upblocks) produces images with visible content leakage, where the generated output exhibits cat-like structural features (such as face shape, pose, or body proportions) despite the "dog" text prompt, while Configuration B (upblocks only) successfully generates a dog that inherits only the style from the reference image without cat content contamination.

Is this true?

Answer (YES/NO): YES